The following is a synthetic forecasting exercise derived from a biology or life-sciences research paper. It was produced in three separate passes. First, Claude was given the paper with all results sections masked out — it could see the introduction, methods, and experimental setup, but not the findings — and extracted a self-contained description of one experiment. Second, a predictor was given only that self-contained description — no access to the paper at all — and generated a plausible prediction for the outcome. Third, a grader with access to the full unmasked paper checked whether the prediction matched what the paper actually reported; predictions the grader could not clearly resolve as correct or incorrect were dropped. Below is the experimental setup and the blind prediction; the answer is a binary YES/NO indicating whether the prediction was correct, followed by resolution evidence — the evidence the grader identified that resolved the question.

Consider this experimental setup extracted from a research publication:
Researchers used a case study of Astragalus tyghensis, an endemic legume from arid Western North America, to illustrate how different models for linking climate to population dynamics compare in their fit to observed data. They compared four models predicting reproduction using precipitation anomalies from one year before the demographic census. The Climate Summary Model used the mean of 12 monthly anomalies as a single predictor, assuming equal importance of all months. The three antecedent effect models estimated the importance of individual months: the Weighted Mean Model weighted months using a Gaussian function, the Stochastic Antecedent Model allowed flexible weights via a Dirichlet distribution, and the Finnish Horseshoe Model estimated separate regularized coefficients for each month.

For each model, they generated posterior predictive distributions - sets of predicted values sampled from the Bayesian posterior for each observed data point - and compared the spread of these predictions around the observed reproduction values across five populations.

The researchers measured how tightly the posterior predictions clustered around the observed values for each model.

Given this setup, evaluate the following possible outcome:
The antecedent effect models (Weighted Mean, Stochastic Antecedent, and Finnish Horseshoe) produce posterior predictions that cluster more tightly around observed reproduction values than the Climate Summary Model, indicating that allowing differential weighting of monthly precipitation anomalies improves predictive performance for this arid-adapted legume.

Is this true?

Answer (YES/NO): NO